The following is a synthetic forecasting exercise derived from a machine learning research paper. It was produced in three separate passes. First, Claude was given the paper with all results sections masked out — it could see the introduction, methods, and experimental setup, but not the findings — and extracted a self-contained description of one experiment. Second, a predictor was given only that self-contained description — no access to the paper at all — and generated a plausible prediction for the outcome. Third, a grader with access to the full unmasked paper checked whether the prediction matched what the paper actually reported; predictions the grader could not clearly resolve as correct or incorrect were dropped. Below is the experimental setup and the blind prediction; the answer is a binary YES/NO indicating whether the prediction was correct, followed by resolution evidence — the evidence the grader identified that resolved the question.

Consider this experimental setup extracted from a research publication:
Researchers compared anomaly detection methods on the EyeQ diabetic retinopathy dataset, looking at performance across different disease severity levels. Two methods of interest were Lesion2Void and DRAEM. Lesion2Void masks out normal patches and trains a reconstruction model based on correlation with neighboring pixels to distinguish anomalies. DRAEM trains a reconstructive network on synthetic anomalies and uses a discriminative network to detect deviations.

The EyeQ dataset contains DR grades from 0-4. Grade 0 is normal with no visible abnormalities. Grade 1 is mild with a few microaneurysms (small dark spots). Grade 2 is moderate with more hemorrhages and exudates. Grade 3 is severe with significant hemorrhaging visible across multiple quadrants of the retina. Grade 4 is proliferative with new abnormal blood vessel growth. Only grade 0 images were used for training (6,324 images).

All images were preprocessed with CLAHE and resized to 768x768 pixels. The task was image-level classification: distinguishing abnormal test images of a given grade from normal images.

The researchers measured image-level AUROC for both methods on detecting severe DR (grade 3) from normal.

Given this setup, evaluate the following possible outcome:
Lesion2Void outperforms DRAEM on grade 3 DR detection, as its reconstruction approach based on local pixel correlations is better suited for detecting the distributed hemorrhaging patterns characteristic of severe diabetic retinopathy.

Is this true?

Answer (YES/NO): YES